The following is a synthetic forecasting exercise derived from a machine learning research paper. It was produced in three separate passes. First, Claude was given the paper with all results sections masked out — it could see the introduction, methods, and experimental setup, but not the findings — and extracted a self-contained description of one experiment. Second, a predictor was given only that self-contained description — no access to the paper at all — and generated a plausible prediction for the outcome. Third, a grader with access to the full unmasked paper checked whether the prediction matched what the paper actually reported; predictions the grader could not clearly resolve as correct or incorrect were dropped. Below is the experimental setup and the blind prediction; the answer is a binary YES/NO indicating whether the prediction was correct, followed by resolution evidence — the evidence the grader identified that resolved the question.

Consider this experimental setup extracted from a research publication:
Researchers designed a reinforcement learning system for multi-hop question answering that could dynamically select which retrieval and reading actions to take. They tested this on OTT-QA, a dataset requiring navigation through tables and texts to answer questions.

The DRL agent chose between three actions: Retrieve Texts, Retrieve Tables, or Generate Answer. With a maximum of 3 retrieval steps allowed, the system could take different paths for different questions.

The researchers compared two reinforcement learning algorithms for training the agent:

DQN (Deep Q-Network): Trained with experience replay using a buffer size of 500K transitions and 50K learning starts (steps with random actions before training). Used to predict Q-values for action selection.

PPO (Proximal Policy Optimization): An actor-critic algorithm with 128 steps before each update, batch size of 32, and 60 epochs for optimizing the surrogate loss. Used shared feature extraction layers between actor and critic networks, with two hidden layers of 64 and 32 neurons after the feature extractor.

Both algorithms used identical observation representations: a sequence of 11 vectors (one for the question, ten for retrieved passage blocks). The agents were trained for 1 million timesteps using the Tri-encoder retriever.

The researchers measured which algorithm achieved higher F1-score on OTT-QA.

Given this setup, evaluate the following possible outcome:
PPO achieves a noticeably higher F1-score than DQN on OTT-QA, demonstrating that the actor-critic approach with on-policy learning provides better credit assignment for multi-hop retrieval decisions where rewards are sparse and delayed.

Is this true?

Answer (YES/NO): NO